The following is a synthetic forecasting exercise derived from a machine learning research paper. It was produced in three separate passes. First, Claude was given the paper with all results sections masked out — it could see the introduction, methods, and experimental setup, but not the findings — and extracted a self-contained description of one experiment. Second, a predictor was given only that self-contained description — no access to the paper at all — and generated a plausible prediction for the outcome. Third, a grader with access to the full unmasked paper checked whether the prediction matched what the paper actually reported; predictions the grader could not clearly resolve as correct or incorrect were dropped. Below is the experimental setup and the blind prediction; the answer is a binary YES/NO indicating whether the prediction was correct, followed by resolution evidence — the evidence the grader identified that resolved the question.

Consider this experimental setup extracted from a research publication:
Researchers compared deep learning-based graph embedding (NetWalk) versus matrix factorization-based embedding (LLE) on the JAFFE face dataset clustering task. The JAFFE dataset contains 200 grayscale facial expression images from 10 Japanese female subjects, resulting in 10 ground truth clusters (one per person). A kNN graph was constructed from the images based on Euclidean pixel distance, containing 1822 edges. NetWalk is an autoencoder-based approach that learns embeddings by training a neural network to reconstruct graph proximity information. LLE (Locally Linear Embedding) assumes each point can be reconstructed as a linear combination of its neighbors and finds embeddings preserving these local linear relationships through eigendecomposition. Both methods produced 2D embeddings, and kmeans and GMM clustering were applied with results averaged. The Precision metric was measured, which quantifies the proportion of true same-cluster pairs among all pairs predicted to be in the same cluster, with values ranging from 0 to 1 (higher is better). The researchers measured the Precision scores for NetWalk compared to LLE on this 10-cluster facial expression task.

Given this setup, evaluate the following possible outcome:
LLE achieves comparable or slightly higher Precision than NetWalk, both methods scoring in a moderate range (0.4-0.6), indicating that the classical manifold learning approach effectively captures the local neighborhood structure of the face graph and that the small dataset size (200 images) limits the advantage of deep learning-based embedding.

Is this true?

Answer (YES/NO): NO